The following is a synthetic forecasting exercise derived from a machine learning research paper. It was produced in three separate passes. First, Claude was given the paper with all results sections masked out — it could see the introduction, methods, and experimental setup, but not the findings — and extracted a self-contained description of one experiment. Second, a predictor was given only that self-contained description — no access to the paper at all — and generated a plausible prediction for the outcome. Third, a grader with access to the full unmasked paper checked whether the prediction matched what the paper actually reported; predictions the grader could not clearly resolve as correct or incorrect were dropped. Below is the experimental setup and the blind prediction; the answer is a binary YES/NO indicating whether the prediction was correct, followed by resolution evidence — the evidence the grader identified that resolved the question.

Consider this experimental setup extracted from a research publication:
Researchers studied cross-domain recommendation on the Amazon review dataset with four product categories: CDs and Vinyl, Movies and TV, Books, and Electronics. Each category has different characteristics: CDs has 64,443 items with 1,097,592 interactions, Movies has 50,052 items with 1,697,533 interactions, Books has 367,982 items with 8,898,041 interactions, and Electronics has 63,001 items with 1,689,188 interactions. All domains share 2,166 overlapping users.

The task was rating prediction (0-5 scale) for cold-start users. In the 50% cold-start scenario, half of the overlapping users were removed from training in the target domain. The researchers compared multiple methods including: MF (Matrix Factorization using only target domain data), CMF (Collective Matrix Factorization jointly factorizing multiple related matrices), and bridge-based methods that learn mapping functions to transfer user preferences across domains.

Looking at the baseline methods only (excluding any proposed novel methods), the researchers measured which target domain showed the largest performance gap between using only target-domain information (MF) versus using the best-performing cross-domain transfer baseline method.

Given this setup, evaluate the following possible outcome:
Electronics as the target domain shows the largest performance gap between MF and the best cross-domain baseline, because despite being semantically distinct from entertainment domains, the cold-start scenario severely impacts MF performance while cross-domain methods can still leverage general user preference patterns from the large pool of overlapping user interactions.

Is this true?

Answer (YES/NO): NO